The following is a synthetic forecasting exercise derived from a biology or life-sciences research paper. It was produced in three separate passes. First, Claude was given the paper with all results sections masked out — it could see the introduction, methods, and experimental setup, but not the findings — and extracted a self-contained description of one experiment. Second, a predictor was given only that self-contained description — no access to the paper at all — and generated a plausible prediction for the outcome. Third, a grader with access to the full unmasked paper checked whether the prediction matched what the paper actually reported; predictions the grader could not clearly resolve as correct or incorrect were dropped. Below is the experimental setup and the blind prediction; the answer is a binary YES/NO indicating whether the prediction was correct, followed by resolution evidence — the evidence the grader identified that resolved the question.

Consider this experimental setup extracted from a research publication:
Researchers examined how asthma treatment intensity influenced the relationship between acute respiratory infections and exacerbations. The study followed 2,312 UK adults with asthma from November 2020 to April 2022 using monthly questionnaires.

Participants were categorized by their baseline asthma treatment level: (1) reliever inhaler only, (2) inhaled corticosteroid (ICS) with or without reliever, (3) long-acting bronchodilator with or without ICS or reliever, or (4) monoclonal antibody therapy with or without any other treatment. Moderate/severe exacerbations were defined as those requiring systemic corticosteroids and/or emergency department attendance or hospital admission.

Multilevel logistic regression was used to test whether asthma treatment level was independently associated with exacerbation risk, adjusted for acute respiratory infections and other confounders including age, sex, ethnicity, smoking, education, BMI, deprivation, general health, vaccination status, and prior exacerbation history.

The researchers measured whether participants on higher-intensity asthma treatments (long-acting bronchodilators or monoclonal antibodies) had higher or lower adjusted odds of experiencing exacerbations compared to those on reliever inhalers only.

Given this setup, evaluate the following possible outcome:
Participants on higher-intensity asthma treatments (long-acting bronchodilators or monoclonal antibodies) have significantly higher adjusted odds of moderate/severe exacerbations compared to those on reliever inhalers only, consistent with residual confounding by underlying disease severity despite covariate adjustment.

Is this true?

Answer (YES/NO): YES